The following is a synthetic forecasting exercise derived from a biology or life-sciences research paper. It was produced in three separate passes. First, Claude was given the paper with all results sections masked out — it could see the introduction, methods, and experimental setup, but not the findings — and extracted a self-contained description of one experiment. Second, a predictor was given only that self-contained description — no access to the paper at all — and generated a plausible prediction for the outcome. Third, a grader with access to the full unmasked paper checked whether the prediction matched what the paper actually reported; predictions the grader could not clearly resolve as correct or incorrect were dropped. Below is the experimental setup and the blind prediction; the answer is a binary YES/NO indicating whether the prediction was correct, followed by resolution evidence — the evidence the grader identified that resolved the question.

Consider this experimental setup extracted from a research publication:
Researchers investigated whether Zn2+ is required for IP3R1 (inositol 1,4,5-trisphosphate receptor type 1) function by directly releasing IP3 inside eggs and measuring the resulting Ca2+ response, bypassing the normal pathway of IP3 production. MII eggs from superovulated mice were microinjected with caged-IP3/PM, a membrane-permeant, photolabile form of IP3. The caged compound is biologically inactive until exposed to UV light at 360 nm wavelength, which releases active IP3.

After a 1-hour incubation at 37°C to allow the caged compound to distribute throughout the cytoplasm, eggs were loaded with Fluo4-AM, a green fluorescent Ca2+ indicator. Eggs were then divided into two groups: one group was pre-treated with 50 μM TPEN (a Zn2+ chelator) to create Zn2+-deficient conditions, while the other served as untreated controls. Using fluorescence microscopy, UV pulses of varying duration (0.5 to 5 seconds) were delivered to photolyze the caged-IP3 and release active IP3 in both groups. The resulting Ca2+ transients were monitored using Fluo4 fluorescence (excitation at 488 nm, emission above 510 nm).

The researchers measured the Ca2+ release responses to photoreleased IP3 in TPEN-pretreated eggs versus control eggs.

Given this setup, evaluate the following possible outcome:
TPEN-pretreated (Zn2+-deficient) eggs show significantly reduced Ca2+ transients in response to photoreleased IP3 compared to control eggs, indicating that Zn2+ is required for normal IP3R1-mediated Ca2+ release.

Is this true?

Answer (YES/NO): YES